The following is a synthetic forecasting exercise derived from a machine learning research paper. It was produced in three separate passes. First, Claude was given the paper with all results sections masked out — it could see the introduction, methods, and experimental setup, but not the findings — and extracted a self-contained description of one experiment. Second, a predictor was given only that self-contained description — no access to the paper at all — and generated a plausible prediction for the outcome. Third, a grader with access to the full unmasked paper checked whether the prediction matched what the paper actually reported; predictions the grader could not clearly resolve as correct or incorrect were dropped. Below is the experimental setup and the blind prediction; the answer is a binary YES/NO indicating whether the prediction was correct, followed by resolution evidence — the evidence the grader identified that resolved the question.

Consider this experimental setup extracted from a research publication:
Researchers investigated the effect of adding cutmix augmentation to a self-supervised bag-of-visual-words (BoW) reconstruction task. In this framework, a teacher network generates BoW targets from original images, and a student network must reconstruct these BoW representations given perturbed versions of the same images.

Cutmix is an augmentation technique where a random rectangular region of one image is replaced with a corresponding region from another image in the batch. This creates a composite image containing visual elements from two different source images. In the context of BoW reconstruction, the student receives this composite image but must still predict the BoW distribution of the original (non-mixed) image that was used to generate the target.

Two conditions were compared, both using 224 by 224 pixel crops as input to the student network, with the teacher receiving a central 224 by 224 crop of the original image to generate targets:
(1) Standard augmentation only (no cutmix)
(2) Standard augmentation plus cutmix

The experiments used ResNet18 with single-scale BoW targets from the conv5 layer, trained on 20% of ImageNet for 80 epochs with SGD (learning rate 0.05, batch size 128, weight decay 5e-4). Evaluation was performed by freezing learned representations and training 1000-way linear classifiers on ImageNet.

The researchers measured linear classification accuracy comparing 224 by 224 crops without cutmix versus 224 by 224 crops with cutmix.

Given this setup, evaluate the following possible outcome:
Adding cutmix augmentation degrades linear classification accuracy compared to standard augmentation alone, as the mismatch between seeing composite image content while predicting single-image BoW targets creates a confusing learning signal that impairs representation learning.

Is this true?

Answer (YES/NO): NO